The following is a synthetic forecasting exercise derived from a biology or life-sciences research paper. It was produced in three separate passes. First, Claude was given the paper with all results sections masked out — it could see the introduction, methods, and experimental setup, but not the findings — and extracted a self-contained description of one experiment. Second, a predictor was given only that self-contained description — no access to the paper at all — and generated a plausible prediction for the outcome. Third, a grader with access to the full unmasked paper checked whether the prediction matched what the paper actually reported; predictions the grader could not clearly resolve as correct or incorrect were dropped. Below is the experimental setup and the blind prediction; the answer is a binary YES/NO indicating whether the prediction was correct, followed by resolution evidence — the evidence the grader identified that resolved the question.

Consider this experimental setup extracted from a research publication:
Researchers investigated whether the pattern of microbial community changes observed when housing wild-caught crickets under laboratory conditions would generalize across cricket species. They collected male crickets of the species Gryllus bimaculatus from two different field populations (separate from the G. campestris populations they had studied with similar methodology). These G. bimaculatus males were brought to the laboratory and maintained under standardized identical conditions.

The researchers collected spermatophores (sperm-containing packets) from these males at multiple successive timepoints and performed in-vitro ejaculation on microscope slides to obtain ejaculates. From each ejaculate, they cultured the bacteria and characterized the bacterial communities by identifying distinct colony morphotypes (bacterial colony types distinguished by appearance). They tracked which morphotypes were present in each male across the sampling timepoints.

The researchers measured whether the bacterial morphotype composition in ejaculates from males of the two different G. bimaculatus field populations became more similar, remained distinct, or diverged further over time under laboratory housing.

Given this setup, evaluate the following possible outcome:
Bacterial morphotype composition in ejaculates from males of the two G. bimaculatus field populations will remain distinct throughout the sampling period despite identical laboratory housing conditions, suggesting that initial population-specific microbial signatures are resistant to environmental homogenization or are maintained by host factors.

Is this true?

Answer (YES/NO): NO